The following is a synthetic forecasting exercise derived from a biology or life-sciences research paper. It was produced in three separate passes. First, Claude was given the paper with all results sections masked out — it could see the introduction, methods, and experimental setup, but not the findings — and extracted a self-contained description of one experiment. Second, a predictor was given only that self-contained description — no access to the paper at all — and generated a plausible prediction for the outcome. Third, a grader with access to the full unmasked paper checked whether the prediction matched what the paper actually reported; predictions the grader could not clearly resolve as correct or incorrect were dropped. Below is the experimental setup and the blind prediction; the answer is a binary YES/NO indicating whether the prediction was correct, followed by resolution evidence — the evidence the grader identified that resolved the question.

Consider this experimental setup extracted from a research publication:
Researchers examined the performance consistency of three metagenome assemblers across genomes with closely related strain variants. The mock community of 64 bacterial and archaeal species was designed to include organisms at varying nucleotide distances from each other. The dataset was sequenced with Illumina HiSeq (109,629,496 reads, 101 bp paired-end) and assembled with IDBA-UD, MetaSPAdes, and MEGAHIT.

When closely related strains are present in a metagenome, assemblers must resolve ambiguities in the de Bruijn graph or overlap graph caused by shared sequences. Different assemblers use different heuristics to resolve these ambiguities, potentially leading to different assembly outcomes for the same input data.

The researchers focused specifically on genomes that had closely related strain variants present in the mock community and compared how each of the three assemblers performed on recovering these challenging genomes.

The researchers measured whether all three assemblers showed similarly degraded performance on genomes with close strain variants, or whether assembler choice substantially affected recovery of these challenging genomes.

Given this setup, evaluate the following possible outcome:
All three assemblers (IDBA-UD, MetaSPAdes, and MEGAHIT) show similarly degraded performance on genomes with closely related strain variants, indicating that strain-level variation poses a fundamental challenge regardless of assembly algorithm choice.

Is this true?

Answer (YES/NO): NO